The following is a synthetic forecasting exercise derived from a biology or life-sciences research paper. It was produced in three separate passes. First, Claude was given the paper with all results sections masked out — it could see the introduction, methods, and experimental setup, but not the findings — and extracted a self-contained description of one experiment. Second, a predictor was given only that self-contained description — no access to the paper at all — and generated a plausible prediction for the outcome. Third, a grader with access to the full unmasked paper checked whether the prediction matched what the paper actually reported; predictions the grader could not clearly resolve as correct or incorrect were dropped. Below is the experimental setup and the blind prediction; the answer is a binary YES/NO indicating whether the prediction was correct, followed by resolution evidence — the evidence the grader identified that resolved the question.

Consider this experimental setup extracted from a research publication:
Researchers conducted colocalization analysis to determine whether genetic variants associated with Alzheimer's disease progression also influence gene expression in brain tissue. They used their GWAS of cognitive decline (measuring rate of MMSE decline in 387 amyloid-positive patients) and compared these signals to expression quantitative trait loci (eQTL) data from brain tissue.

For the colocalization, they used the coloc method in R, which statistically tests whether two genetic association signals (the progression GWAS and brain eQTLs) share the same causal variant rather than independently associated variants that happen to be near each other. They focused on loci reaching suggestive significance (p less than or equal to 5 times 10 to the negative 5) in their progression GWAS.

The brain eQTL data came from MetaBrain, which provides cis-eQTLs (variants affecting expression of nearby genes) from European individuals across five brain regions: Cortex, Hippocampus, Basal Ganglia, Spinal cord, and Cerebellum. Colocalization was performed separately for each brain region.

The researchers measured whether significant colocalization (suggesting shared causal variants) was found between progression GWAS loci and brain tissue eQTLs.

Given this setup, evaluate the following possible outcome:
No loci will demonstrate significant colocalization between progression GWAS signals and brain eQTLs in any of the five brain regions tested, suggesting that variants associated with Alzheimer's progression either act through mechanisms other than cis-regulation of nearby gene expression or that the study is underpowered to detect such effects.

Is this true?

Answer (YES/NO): NO